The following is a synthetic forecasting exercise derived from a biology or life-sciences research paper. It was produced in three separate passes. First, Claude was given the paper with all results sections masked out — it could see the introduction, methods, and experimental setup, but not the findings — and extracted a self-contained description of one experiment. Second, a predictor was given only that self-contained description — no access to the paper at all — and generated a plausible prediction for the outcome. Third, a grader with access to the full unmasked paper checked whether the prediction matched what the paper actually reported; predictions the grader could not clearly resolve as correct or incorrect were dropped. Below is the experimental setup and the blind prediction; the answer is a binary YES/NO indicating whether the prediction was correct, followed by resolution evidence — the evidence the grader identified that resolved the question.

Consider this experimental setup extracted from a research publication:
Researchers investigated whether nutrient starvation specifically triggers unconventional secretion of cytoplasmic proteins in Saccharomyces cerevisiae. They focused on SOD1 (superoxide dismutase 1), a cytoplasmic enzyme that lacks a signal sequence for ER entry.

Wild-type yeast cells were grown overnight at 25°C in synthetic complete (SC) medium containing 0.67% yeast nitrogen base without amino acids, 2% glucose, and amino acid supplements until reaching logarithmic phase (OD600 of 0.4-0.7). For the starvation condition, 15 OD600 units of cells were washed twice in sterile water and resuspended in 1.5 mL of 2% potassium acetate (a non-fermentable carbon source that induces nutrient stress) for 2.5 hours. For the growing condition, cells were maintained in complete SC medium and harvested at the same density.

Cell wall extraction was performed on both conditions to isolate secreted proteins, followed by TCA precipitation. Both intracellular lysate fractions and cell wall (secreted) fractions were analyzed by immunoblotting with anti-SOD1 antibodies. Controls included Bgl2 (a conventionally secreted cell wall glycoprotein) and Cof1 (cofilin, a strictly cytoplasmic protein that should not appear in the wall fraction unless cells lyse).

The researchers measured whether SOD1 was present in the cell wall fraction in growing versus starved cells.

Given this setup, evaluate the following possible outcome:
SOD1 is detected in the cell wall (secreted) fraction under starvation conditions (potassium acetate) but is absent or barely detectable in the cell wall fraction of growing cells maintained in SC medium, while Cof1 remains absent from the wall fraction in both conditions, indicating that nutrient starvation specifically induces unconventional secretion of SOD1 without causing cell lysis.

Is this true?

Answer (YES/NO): NO